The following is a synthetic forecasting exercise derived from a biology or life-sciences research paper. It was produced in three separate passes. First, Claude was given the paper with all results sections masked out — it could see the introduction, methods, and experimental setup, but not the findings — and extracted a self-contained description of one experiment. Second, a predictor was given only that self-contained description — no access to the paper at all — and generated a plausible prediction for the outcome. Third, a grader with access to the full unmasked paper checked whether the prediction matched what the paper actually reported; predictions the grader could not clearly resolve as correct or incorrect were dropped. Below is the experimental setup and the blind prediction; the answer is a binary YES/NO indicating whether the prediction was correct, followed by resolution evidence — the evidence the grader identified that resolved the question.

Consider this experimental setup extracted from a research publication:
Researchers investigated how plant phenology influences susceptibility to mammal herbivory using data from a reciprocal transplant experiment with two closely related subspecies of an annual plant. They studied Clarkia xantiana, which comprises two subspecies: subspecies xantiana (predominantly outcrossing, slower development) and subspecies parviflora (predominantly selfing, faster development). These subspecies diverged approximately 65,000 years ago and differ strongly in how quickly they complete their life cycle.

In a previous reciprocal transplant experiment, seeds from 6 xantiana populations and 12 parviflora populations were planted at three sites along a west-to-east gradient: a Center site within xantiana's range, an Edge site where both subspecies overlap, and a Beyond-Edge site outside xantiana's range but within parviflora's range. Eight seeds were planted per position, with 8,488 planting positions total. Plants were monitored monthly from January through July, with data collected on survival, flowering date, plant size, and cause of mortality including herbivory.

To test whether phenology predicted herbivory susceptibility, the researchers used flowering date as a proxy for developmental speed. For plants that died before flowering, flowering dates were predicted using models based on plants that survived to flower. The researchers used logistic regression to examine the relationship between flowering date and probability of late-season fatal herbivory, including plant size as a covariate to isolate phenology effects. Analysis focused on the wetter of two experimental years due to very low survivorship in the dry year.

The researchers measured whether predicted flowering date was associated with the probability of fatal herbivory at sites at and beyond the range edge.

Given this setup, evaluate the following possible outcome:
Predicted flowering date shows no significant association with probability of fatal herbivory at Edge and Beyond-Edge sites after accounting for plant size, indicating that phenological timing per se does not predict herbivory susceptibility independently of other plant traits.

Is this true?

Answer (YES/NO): NO